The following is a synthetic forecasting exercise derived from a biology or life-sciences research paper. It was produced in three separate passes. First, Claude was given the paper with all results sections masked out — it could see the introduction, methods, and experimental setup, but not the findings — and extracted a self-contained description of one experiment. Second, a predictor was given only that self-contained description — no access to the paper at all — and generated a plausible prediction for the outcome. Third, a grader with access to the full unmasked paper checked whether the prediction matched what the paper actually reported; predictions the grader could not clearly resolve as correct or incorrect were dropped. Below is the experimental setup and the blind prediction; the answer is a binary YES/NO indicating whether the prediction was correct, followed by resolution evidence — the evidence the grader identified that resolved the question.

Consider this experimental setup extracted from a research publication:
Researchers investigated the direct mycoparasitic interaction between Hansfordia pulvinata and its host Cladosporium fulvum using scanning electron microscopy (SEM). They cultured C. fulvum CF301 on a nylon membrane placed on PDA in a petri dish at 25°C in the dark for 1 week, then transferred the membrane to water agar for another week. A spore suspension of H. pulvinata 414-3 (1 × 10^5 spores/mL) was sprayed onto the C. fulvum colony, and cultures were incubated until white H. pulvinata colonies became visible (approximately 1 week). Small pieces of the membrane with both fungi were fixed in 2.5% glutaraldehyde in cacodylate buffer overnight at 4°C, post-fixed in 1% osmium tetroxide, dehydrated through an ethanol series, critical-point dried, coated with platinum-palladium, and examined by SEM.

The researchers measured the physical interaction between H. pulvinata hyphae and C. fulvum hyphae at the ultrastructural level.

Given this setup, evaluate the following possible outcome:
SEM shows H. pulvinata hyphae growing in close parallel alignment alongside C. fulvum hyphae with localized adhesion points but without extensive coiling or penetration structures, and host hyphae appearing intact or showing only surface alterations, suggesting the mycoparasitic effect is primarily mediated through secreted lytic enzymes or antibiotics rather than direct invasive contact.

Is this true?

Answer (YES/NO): NO